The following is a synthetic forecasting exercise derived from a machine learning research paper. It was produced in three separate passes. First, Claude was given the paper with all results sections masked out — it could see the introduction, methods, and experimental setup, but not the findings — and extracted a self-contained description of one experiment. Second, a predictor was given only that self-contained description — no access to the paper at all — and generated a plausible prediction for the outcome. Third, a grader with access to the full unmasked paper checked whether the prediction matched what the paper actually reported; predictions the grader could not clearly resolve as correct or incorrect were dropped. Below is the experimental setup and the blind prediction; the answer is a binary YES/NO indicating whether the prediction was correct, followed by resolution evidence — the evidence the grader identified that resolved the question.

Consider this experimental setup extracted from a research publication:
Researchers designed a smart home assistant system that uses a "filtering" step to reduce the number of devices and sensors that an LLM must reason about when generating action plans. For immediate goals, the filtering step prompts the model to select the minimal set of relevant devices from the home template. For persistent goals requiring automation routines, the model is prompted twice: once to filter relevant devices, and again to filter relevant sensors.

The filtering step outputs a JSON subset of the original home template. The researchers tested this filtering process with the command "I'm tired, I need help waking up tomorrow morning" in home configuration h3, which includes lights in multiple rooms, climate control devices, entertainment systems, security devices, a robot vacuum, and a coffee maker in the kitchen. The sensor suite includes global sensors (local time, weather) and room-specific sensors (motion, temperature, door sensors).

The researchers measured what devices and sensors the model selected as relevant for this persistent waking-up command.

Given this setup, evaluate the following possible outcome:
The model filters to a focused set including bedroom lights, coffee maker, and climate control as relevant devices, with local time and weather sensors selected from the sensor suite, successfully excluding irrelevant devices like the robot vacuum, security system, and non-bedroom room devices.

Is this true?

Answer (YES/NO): NO